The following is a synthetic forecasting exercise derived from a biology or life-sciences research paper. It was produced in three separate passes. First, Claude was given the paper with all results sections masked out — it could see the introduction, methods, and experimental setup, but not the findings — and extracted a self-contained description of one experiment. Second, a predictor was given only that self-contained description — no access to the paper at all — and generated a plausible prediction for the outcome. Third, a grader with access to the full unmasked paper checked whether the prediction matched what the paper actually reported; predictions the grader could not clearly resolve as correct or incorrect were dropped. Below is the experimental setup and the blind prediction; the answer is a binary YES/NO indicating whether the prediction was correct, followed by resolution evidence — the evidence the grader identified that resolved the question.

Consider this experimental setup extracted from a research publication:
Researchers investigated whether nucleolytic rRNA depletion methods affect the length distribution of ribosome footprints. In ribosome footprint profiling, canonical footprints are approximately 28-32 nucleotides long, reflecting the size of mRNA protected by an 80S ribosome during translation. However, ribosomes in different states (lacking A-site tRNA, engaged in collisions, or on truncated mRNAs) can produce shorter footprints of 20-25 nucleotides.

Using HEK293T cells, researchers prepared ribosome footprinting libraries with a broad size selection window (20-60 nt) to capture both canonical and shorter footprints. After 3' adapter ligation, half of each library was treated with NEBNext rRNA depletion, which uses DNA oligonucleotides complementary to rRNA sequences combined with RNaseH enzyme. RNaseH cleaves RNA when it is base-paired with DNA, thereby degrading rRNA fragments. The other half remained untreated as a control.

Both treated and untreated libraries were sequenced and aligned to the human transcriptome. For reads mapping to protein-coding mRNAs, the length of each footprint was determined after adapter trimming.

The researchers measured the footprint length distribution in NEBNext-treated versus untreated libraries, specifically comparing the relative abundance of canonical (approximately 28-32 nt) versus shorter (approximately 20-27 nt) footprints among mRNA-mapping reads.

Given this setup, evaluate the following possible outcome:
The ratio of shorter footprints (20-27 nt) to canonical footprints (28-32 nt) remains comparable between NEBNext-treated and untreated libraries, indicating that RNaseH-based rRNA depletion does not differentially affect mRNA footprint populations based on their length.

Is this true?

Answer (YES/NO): NO